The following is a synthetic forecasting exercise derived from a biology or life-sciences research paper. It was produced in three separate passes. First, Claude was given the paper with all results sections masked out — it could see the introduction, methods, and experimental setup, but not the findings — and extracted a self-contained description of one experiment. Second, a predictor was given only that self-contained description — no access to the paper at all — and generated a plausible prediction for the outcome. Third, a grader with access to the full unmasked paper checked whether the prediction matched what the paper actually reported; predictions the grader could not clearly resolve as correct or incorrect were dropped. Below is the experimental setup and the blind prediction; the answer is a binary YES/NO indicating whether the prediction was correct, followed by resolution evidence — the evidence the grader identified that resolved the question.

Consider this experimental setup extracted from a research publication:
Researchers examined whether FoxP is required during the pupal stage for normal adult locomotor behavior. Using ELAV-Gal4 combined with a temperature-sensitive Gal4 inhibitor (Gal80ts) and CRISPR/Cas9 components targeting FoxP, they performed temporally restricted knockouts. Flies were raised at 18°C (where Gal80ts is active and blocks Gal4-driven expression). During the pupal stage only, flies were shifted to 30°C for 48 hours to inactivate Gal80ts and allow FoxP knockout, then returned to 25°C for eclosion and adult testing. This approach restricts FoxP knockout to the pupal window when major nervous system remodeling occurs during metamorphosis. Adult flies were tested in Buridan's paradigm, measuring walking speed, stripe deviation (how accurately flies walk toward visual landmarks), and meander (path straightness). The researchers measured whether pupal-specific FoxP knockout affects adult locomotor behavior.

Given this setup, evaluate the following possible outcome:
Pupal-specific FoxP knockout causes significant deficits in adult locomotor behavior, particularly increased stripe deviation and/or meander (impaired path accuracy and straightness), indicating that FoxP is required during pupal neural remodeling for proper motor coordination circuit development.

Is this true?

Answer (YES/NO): NO